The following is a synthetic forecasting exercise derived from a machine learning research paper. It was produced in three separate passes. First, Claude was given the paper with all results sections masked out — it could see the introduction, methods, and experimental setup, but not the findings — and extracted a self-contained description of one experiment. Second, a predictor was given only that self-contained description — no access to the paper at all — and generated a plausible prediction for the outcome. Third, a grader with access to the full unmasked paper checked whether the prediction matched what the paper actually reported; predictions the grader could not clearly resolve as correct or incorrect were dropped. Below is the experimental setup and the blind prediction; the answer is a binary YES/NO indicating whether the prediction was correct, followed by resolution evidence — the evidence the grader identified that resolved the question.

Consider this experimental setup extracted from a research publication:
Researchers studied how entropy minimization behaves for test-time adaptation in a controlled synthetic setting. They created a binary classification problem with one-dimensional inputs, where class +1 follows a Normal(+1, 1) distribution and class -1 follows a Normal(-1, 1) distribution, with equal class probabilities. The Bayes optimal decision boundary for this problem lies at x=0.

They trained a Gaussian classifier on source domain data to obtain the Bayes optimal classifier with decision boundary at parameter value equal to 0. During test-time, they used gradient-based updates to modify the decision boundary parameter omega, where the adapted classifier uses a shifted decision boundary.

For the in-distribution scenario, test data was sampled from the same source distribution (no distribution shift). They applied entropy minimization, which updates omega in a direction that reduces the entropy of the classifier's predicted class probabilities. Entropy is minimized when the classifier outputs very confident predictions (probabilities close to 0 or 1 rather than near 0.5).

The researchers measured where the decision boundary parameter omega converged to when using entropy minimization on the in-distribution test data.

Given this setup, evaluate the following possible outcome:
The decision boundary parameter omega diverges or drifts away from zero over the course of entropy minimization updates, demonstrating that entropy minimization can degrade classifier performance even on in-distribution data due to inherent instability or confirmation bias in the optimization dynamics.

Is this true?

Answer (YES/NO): YES